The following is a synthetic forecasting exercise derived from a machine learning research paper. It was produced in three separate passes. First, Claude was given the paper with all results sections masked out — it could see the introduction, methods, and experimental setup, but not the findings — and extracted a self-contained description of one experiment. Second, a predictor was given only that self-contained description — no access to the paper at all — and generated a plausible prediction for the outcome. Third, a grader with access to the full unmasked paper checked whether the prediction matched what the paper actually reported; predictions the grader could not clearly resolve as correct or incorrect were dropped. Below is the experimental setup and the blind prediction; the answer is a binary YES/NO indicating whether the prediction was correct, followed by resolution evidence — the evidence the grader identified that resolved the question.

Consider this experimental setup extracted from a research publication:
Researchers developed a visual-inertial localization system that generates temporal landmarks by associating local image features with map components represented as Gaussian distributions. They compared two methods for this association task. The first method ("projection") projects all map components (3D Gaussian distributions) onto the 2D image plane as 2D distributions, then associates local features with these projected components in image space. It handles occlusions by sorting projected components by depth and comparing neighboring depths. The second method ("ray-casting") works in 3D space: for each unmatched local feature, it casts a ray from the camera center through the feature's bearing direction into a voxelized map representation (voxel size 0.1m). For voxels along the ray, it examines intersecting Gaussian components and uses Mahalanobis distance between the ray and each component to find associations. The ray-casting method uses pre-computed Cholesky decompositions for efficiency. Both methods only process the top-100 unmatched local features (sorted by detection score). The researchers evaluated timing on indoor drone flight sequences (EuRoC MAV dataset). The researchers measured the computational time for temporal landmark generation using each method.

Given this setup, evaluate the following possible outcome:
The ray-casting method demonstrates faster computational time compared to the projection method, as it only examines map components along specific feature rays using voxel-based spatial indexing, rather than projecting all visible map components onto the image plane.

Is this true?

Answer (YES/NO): YES